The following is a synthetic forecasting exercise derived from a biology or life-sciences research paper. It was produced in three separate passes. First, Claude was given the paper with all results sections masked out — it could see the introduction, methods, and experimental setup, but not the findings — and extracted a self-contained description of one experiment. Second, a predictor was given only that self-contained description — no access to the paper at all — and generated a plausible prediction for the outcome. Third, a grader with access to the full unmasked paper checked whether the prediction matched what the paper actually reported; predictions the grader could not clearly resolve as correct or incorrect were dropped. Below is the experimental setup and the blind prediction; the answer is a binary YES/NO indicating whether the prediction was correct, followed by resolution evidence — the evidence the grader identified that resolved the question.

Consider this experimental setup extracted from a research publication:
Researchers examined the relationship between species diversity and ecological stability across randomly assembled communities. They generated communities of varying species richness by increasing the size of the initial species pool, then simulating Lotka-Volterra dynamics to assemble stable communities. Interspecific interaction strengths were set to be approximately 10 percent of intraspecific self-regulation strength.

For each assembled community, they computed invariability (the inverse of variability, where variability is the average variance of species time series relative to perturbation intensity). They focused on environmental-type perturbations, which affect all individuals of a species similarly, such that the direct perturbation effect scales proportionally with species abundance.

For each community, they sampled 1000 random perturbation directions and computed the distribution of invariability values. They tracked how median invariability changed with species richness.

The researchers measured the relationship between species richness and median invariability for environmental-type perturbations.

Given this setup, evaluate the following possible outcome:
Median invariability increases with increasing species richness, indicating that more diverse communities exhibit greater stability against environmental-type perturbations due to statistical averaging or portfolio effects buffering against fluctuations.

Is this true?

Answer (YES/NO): YES